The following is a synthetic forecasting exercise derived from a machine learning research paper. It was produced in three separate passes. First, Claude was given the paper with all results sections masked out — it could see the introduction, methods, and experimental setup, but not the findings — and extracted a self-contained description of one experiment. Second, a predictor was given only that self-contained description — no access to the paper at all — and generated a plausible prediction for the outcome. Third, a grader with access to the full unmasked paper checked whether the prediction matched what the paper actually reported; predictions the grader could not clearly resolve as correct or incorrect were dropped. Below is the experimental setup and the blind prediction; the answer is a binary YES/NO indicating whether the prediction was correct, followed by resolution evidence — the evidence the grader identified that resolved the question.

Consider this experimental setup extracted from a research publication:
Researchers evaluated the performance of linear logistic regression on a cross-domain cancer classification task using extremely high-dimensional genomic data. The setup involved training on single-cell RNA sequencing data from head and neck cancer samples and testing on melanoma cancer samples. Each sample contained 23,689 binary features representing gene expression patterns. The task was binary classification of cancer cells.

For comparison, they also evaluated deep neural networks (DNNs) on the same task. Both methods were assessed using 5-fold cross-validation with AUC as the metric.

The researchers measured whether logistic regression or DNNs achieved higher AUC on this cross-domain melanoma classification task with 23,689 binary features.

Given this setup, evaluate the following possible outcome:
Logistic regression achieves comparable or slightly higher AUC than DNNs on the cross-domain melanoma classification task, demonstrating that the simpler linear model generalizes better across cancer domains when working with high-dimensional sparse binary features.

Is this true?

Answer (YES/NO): NO